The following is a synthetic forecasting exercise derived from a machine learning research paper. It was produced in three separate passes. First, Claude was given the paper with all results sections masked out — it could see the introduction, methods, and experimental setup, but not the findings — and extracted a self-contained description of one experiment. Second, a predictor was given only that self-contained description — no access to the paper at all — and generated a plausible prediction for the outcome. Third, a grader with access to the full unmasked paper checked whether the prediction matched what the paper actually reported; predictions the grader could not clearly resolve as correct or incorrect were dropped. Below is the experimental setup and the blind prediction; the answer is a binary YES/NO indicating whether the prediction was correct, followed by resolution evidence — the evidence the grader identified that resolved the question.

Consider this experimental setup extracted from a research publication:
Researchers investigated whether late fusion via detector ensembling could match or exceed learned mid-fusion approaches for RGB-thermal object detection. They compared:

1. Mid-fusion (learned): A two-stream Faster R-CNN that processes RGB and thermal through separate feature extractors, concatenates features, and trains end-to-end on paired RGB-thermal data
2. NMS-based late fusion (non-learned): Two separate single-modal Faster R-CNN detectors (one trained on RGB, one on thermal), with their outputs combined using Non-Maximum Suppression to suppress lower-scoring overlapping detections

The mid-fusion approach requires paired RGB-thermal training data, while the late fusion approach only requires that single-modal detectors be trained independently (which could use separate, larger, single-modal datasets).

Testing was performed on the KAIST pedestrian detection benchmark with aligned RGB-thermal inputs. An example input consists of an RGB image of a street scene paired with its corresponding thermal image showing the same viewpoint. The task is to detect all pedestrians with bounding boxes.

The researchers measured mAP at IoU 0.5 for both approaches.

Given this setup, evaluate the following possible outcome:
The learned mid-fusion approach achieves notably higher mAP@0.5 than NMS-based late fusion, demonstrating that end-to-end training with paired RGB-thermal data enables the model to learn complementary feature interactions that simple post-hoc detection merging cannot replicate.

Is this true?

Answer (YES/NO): NO